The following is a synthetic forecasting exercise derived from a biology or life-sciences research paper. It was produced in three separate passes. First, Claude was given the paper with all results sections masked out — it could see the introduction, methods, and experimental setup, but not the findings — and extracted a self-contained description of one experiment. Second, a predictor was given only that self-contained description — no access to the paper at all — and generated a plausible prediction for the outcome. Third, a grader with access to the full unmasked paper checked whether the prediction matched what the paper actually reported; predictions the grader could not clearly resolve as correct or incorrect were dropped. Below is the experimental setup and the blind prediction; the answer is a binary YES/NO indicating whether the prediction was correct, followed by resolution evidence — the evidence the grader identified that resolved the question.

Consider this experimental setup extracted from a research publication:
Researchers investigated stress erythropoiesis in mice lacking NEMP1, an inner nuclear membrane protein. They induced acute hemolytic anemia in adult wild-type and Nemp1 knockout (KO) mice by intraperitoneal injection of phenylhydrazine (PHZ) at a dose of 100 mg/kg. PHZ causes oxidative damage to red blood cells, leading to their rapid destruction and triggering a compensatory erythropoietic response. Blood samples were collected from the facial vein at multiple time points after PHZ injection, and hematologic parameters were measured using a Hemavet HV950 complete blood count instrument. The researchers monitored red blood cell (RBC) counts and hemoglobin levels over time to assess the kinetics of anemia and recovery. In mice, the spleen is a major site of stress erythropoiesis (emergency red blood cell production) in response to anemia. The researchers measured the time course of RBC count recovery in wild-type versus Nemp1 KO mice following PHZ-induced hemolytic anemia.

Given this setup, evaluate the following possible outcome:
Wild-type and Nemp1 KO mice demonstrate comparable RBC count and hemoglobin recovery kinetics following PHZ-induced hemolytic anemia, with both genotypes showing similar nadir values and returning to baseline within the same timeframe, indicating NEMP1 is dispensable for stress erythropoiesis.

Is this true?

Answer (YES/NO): NO